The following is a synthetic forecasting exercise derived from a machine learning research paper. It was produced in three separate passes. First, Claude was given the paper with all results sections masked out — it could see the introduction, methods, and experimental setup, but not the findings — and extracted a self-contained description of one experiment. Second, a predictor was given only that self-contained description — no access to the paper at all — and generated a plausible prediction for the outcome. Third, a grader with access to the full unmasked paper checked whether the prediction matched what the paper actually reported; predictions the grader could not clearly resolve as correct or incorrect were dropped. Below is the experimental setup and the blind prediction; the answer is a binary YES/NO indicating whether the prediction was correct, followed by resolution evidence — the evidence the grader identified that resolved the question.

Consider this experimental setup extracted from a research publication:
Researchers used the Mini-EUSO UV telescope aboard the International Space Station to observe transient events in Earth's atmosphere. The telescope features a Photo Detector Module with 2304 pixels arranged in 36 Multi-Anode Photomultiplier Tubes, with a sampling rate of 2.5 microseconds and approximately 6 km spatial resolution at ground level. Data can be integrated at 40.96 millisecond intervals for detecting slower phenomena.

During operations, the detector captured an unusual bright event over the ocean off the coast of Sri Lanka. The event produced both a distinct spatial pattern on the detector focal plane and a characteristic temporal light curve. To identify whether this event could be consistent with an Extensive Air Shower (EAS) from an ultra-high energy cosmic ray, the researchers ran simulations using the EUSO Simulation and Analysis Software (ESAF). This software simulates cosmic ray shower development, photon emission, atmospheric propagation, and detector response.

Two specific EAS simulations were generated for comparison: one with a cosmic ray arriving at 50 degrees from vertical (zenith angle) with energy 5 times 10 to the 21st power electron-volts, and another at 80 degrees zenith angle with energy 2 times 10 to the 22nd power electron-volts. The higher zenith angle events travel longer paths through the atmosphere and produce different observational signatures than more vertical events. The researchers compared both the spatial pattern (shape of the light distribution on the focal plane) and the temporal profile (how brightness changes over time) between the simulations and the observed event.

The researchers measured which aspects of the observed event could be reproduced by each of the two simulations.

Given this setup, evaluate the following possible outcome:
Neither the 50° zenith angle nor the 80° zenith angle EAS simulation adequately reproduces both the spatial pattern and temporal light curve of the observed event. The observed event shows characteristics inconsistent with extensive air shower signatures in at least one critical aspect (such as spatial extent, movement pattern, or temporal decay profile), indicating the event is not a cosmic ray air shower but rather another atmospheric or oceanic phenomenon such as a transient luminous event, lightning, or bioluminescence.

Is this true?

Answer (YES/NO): NO